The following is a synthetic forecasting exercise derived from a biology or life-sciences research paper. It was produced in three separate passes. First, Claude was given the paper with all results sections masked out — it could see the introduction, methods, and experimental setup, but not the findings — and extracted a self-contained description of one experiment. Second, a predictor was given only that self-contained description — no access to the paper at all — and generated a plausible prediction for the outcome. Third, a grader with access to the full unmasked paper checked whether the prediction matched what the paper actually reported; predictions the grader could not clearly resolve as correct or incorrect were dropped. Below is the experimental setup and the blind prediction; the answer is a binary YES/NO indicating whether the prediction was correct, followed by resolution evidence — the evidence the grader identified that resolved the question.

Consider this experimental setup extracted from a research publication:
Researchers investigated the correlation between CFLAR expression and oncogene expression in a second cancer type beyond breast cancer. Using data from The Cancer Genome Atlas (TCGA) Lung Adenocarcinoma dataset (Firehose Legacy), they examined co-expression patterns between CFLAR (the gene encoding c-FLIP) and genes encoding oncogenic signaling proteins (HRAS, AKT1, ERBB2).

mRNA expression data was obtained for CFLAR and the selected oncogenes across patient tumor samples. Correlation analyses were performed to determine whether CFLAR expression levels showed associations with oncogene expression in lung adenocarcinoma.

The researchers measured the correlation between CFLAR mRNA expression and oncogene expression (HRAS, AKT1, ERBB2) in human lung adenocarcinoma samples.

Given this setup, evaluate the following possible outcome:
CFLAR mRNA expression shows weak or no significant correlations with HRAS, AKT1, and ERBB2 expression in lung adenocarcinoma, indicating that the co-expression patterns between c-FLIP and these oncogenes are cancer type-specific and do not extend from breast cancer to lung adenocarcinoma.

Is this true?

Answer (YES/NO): NO